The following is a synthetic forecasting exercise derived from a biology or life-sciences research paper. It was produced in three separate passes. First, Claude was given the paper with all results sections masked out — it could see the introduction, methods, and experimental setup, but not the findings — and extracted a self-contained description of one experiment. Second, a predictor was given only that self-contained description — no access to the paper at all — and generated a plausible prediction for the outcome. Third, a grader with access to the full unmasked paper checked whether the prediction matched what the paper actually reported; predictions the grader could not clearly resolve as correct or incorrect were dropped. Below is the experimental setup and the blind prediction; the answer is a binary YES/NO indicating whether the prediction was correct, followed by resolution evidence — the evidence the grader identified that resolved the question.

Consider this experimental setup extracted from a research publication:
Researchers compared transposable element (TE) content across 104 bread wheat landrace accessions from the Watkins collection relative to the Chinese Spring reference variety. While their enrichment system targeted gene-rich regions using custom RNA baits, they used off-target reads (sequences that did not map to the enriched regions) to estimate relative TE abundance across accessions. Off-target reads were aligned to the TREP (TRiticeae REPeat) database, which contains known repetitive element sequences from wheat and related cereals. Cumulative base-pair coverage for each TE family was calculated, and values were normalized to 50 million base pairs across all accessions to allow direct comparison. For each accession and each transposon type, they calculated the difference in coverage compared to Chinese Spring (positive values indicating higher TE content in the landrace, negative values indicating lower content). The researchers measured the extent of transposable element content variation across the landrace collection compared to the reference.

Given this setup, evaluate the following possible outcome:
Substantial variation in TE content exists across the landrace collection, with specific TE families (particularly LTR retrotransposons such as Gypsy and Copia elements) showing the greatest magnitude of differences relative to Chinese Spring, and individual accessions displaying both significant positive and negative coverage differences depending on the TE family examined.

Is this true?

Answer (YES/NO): NO